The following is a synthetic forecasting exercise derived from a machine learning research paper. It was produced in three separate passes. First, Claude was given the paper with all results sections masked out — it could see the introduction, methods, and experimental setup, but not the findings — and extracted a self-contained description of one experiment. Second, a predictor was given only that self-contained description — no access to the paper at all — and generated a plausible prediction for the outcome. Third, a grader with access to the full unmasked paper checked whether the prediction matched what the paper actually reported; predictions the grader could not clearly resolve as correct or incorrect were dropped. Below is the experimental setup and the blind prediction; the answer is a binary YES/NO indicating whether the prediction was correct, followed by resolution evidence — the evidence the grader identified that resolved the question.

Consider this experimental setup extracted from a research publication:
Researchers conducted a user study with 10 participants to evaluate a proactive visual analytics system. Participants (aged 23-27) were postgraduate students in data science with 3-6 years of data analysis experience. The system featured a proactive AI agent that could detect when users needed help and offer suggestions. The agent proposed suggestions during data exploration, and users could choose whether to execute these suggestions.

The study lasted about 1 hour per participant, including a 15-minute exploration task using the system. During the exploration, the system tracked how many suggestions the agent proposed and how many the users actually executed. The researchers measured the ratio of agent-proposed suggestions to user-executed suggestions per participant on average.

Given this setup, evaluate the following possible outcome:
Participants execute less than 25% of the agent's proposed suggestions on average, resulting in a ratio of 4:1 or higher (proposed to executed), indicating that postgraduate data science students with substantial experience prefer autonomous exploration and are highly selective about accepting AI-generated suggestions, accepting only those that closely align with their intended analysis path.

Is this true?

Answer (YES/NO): NO